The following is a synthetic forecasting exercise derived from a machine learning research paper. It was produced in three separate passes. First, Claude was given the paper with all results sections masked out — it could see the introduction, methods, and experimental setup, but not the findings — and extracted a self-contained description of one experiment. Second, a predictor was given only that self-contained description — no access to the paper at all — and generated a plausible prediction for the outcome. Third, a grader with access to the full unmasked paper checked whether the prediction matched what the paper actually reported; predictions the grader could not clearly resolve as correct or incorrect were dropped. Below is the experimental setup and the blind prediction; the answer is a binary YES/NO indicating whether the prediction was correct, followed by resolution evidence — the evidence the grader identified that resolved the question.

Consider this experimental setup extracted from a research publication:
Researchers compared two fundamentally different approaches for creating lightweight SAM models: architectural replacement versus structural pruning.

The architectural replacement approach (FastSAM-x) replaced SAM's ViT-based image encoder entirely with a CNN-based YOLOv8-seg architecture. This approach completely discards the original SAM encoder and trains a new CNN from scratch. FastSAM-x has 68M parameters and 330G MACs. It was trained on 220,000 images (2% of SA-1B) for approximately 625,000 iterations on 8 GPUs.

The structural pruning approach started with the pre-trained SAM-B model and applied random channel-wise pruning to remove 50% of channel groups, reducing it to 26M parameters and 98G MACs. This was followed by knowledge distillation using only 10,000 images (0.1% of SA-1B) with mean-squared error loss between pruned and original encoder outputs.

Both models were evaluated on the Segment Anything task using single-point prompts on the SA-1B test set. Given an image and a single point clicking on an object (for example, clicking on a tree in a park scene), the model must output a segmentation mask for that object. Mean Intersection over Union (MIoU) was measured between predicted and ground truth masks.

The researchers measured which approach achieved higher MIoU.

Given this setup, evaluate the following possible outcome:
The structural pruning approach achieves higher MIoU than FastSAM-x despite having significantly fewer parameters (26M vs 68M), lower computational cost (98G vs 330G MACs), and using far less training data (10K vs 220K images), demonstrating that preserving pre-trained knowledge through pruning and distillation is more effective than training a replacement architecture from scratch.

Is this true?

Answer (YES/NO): YES